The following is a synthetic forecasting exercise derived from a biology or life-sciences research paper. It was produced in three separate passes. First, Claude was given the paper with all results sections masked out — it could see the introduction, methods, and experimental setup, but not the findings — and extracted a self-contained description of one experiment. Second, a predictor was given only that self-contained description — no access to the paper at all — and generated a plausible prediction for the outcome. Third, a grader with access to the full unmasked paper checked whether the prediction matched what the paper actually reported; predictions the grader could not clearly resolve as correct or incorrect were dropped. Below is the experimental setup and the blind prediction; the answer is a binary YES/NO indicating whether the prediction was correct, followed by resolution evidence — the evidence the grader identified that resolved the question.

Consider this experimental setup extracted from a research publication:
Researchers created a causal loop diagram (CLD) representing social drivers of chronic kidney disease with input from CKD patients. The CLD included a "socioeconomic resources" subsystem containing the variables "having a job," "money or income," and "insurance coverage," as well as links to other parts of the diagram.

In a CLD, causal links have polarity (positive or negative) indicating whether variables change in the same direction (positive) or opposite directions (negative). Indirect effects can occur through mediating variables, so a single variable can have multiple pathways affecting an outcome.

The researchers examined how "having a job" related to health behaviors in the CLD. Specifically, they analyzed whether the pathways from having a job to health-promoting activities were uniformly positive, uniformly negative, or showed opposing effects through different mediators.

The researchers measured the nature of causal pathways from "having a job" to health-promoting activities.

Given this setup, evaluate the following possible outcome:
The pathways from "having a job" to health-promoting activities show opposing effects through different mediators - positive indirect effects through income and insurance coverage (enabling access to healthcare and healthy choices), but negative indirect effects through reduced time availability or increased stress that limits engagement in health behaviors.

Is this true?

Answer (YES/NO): YES